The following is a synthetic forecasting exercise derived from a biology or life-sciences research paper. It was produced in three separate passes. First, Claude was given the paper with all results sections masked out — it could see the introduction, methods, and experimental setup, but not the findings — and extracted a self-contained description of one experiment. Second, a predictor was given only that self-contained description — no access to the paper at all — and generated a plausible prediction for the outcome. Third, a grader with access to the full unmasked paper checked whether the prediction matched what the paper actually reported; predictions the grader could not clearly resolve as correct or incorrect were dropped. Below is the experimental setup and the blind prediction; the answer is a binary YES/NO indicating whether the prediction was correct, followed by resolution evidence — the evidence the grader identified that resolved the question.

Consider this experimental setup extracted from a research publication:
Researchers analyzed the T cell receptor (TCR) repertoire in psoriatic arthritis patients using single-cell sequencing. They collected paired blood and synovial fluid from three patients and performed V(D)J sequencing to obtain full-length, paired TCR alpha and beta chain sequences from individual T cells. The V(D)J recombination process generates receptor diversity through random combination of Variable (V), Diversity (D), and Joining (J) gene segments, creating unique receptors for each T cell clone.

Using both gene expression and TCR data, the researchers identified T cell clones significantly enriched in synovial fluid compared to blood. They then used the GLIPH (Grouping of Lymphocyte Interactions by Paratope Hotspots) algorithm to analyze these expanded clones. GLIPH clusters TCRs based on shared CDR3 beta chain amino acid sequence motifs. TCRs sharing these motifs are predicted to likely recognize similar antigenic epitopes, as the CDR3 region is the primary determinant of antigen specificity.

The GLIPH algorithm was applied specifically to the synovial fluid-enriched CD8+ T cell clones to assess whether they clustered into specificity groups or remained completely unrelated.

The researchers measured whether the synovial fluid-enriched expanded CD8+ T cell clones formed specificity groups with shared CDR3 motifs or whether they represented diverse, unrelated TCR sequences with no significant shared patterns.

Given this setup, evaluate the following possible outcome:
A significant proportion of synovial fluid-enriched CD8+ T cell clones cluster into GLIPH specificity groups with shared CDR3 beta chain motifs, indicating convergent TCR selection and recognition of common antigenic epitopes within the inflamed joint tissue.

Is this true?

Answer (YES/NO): YES